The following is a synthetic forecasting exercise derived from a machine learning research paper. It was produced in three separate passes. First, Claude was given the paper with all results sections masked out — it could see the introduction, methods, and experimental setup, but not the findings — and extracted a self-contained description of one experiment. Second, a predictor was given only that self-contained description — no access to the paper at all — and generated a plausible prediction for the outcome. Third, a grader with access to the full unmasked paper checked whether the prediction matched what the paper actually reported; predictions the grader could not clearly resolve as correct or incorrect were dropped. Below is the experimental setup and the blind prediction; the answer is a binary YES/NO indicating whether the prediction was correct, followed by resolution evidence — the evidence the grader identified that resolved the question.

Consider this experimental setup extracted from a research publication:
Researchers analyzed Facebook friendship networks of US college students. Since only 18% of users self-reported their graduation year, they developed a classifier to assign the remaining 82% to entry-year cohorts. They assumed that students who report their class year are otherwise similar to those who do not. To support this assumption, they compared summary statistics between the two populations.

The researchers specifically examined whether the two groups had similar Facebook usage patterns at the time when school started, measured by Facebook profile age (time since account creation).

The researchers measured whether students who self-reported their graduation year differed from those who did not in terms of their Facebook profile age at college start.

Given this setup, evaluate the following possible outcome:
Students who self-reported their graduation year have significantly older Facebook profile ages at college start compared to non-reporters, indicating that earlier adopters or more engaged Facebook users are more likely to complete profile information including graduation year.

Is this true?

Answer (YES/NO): NO